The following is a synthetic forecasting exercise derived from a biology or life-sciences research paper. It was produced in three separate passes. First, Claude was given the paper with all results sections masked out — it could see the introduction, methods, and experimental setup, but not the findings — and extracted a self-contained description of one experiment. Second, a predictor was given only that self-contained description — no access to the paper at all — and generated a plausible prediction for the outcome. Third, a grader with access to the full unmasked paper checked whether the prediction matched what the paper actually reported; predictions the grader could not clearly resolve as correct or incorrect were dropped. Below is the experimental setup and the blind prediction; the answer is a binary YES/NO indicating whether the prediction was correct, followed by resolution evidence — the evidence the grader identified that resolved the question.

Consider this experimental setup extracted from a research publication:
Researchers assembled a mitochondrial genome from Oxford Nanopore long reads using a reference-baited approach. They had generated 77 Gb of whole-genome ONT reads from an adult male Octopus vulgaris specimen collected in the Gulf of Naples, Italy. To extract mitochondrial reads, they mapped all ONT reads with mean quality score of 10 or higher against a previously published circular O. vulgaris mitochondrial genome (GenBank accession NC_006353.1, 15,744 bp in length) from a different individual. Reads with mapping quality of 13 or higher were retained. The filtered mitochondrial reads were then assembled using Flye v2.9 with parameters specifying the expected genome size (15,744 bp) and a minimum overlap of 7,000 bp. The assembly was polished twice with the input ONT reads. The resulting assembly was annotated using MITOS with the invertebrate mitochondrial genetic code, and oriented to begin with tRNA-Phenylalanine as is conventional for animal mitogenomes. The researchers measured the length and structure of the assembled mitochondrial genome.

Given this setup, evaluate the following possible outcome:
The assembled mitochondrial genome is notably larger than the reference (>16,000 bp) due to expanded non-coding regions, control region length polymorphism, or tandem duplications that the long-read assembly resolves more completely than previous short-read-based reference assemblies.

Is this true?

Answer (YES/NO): NO